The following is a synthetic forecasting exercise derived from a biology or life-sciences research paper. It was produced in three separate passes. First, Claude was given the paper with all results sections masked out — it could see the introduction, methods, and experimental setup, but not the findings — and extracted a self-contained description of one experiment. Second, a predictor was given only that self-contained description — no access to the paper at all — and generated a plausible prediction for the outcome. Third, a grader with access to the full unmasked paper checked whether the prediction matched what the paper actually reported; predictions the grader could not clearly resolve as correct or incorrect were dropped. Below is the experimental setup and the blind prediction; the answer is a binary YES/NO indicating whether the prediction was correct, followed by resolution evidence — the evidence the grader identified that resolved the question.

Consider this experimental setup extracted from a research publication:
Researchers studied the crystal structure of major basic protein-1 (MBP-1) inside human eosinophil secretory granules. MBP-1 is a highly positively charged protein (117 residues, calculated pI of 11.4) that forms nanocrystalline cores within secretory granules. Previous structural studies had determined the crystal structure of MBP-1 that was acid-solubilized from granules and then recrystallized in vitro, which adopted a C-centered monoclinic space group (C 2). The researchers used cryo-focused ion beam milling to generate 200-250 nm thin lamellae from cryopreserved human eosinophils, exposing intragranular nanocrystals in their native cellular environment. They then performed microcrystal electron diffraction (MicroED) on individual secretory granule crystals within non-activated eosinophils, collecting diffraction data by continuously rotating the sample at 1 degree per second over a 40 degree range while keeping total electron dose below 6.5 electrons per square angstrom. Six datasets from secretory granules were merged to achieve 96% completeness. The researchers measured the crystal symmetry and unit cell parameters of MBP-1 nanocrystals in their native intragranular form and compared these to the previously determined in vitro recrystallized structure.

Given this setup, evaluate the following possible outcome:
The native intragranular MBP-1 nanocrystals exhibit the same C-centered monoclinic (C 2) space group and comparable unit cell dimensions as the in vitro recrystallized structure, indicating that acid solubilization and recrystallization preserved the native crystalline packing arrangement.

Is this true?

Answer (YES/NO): NO